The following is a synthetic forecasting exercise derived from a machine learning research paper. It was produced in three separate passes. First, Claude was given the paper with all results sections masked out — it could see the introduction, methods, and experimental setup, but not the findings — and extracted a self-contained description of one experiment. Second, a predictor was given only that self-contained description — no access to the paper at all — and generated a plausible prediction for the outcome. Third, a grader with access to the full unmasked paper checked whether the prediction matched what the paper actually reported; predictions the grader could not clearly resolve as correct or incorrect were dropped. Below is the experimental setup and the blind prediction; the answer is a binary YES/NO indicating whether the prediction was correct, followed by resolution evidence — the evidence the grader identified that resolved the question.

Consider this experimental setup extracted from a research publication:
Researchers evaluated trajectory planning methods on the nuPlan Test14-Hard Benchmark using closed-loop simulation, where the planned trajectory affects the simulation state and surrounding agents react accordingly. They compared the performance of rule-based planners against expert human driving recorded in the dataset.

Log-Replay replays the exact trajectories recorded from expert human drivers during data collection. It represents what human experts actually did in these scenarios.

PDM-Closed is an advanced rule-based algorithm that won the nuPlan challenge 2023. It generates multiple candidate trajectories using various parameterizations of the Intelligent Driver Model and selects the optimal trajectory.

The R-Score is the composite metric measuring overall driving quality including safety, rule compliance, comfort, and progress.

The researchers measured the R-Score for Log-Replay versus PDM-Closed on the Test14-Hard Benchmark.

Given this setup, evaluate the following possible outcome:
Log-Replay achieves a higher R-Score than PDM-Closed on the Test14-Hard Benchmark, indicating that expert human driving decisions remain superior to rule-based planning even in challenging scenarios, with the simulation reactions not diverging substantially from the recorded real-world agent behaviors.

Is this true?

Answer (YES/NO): NO